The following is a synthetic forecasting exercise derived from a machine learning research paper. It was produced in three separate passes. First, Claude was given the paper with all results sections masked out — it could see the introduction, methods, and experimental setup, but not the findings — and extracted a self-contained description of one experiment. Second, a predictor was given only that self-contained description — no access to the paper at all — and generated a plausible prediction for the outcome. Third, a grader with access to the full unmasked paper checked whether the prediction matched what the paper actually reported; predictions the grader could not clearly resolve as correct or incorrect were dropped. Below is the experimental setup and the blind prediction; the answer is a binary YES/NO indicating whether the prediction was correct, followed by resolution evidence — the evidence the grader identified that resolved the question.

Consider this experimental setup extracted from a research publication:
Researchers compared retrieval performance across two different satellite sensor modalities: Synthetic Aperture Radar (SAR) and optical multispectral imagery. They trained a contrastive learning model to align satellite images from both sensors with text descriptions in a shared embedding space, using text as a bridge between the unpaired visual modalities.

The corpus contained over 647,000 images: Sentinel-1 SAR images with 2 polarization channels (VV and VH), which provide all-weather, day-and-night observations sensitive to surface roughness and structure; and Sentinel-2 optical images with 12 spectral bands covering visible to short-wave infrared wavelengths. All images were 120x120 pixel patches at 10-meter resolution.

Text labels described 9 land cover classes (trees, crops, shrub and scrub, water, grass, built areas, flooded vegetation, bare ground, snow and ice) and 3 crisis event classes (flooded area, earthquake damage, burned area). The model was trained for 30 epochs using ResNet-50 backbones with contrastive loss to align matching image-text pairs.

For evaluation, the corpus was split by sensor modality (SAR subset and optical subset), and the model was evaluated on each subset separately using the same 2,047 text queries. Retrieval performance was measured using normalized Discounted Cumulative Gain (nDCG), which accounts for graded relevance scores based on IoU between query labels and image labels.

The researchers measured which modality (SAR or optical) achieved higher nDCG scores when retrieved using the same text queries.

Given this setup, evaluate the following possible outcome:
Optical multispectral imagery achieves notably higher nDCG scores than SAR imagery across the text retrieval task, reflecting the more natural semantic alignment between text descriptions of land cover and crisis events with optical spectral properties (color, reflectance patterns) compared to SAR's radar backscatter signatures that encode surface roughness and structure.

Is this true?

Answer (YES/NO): NO